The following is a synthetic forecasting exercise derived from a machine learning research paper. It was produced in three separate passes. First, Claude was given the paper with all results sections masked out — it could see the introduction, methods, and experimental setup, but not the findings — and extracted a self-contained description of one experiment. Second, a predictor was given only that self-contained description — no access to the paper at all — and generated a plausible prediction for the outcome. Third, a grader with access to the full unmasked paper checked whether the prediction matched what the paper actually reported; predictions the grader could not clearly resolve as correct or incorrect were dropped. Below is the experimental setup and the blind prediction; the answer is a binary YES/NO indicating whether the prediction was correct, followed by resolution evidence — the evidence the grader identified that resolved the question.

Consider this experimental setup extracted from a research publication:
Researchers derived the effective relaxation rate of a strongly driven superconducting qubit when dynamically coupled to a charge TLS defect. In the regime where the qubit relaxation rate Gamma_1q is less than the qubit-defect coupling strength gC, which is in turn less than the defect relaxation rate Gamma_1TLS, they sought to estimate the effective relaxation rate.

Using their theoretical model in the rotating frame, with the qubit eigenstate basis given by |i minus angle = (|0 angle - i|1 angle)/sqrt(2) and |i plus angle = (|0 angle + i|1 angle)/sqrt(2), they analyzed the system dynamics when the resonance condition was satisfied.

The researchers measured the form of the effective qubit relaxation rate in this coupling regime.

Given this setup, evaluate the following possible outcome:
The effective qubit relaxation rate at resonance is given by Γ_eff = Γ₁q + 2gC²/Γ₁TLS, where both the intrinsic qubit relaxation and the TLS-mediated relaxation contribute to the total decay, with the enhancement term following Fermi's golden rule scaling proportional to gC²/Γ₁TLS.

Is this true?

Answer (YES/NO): NO